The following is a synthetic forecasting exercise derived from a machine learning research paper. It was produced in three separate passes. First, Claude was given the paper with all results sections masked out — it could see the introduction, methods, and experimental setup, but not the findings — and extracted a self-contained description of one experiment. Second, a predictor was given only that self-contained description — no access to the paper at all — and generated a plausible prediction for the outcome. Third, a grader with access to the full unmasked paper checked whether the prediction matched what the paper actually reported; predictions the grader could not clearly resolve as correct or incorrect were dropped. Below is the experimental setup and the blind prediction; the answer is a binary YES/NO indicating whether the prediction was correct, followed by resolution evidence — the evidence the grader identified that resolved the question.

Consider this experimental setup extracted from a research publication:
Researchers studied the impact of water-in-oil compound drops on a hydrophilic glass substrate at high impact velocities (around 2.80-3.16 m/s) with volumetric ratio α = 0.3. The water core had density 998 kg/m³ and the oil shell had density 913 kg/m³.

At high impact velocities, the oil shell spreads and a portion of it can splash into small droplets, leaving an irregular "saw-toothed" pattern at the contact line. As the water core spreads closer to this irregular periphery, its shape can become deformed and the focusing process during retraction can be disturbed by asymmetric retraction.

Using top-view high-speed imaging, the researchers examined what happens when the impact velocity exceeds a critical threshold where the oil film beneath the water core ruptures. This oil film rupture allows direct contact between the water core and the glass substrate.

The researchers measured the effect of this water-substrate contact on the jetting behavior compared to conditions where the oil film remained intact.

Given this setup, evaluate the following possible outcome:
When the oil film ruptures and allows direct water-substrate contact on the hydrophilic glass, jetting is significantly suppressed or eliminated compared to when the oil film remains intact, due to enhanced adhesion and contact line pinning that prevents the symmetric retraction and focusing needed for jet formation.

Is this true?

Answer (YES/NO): YES